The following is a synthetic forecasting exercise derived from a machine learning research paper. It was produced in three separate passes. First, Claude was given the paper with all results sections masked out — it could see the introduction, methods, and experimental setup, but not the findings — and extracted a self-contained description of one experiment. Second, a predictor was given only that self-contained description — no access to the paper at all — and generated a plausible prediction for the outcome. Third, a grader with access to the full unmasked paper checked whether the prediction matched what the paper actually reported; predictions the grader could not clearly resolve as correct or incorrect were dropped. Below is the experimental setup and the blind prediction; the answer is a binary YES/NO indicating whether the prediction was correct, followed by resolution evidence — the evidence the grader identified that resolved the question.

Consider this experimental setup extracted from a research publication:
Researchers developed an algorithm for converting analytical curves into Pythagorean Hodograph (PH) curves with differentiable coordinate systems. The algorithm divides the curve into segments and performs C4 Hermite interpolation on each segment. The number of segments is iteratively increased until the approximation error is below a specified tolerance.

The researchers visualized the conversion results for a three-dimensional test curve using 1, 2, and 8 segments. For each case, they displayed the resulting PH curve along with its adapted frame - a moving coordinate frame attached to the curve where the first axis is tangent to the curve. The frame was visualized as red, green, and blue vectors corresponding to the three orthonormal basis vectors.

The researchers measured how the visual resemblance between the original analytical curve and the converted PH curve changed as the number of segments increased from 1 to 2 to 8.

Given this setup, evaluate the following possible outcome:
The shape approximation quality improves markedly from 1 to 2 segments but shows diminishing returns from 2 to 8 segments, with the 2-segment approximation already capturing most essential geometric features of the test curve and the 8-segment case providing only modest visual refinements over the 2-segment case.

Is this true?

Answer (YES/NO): NO